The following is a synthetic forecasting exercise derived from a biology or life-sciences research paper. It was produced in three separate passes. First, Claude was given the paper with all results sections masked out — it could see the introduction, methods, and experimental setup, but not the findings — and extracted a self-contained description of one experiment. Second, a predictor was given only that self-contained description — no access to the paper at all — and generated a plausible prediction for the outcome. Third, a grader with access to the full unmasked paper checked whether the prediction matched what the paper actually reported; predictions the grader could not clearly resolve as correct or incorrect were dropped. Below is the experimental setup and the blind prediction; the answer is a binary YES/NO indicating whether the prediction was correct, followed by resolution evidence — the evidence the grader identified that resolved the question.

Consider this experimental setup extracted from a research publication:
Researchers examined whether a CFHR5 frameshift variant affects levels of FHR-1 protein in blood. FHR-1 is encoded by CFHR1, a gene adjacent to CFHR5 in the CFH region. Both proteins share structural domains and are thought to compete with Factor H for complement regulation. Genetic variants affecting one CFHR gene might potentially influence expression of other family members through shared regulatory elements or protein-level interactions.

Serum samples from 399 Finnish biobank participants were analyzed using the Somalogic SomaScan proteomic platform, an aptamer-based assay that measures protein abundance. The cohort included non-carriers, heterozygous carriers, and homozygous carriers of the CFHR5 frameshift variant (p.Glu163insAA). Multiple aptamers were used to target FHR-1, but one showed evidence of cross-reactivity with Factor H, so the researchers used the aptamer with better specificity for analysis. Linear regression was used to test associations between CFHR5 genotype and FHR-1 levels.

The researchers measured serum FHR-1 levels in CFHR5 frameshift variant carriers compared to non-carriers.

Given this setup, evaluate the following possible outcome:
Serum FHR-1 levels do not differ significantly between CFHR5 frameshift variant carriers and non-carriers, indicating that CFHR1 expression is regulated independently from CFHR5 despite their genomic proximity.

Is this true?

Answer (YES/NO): YES